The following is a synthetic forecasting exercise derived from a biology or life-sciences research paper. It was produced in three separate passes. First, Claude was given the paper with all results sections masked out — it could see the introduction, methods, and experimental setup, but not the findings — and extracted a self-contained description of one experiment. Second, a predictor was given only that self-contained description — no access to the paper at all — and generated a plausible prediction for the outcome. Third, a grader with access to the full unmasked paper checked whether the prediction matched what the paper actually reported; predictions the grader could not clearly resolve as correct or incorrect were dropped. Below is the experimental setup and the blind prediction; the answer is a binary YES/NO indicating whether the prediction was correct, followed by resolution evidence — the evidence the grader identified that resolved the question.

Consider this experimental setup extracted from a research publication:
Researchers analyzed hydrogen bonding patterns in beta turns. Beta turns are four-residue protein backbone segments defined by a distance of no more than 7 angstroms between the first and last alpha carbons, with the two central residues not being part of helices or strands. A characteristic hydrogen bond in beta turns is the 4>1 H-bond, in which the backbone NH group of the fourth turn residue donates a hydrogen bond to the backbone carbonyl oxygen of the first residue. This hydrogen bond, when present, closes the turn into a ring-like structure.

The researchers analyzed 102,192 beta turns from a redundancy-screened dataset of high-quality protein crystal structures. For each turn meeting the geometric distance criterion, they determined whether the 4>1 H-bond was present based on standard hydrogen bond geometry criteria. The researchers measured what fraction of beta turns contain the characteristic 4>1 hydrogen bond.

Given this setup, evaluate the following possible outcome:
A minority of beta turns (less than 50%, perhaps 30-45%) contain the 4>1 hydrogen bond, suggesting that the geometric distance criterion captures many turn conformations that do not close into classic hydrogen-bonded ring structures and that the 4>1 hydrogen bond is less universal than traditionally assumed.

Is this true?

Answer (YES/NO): NO